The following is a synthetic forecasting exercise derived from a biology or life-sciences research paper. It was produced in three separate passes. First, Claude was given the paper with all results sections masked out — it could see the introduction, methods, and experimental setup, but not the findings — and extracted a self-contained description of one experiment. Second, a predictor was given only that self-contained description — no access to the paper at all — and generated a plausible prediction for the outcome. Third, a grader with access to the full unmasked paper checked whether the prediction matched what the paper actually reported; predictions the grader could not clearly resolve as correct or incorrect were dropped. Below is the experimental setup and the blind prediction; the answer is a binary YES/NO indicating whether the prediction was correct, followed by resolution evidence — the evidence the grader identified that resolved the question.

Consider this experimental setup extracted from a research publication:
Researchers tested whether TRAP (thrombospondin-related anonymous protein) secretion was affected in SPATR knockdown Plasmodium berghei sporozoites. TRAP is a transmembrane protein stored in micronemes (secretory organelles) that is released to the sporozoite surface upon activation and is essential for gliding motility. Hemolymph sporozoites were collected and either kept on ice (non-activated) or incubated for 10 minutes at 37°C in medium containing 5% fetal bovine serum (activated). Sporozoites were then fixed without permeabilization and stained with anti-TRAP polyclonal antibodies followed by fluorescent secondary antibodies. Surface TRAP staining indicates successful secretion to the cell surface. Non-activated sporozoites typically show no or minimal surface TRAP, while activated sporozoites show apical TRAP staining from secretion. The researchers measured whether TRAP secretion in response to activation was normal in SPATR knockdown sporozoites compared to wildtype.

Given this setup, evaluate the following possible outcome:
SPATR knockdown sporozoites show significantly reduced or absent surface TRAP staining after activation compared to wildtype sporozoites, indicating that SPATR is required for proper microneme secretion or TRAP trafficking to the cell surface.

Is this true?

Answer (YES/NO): NO